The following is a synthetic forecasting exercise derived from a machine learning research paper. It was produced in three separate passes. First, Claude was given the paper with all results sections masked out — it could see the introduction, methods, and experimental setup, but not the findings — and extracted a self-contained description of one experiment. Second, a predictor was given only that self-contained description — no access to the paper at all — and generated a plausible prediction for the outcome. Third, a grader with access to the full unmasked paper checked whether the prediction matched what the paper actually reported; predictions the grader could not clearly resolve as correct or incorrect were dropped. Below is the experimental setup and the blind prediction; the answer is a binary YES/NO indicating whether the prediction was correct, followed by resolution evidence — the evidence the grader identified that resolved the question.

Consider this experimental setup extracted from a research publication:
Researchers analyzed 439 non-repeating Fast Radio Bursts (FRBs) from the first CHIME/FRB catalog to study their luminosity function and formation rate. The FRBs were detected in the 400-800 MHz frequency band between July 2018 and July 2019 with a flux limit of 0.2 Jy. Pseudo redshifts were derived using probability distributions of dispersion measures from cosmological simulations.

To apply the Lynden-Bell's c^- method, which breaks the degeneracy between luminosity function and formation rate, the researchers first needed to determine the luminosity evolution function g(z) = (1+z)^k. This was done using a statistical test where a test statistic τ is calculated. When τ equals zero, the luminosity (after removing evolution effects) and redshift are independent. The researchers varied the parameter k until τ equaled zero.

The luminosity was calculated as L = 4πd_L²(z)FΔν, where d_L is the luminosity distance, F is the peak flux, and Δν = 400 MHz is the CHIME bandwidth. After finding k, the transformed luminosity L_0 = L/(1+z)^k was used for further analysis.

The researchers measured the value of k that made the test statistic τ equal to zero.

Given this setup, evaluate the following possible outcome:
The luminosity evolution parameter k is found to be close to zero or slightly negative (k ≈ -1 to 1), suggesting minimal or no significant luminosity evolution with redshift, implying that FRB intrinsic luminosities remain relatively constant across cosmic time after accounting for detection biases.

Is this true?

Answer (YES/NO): NO